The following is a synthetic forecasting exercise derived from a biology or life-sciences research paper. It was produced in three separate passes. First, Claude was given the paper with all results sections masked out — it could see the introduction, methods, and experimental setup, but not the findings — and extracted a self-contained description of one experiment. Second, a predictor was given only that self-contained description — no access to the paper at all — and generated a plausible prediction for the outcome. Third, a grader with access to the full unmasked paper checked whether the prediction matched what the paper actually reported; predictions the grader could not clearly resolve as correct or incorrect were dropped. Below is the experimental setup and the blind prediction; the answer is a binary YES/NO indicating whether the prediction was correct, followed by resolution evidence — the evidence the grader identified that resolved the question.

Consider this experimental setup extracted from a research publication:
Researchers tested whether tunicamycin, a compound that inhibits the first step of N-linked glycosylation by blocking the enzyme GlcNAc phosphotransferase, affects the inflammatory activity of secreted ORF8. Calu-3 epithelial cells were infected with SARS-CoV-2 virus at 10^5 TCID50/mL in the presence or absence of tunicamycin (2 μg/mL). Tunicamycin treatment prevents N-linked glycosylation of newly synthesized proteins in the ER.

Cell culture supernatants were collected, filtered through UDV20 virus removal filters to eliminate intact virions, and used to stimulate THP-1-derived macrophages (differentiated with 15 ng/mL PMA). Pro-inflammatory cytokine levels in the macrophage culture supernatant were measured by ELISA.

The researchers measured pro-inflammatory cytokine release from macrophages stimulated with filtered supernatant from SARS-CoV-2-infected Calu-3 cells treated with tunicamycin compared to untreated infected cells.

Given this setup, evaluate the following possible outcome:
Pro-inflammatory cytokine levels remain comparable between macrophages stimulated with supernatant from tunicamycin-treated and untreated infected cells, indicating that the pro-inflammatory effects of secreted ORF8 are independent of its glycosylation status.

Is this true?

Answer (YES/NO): NO